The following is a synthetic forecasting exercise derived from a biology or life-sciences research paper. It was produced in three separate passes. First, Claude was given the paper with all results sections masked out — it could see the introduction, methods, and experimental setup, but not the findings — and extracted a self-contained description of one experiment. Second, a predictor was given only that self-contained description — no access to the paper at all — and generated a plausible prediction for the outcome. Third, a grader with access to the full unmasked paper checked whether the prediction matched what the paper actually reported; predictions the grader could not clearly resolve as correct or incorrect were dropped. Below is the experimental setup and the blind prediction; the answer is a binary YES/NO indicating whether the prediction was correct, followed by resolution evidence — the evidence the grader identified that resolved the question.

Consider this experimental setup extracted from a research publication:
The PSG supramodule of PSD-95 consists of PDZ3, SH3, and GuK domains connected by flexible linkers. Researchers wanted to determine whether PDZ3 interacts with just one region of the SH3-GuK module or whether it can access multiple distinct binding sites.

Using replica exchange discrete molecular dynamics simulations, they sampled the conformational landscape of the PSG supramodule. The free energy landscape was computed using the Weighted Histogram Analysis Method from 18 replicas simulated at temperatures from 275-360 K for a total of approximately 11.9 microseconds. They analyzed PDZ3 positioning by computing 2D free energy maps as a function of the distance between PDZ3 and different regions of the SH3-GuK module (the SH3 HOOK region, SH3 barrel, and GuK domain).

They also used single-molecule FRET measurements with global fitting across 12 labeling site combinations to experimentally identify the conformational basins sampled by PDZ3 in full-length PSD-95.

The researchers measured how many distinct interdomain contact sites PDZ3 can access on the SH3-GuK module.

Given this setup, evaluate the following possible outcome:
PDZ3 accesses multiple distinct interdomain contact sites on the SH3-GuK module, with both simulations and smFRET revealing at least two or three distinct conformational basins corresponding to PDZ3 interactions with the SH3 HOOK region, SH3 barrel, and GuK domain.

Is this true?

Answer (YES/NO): NO